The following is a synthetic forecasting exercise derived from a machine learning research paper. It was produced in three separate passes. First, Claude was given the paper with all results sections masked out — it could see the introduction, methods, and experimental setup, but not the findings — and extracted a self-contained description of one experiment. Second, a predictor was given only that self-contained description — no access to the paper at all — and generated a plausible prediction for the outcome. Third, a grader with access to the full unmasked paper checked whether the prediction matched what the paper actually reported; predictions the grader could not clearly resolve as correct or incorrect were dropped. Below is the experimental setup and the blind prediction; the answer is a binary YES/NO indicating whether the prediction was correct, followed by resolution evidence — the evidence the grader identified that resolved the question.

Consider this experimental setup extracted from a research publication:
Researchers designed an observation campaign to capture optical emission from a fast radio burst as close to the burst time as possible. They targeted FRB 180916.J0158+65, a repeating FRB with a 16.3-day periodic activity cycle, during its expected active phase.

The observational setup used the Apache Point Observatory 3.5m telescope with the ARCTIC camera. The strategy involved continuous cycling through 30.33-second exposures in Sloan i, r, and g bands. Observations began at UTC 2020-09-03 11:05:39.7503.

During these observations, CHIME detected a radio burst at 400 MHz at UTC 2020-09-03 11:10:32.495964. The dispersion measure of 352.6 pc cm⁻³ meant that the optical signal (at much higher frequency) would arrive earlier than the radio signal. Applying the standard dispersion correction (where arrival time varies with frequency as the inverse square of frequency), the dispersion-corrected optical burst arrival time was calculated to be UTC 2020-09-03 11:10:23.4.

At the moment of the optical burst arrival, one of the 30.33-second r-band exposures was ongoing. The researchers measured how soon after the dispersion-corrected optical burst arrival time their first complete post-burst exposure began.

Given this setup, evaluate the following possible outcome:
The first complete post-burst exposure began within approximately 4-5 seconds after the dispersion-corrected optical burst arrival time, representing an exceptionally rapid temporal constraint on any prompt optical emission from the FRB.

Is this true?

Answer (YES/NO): NO